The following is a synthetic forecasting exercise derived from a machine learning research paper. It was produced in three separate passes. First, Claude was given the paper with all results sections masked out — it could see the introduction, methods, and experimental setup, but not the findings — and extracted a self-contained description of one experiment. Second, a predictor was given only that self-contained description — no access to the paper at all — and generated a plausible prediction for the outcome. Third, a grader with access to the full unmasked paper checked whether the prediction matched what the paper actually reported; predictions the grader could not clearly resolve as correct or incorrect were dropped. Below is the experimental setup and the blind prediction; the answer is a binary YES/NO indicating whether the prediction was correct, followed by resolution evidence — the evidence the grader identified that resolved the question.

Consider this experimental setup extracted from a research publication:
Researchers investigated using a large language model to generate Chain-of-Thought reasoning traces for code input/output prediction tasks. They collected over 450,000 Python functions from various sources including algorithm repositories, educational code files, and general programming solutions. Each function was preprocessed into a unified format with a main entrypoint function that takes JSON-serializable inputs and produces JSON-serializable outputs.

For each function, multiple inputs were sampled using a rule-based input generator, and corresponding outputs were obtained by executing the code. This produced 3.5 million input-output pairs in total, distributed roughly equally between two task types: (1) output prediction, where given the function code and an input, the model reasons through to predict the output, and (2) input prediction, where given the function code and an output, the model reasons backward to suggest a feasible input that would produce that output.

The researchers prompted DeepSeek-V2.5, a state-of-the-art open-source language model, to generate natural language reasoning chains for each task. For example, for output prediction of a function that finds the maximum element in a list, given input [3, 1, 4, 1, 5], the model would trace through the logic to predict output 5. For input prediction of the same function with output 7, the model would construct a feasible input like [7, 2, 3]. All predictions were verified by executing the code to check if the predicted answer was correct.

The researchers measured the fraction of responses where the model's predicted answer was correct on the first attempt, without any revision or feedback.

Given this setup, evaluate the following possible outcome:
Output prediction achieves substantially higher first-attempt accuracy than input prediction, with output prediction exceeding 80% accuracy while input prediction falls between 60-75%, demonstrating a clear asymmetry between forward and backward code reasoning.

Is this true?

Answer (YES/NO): NO